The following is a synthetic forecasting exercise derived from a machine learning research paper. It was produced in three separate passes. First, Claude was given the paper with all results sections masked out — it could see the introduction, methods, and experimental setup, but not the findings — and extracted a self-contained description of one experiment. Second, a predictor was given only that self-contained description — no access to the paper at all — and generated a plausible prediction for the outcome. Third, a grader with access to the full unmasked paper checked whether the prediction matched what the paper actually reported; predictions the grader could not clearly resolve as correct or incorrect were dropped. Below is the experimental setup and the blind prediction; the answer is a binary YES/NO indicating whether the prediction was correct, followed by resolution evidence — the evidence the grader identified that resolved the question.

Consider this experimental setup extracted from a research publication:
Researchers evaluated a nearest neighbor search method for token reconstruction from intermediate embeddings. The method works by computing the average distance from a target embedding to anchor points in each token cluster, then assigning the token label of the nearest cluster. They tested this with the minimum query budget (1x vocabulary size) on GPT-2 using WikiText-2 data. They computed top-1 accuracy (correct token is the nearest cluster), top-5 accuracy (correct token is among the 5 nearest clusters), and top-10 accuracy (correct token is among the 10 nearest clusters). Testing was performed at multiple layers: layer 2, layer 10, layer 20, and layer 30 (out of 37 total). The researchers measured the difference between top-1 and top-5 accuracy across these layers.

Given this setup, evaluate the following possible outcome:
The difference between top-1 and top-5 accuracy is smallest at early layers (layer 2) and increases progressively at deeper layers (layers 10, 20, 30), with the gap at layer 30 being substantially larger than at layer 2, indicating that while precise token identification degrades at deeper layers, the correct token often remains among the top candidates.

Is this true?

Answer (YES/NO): NO